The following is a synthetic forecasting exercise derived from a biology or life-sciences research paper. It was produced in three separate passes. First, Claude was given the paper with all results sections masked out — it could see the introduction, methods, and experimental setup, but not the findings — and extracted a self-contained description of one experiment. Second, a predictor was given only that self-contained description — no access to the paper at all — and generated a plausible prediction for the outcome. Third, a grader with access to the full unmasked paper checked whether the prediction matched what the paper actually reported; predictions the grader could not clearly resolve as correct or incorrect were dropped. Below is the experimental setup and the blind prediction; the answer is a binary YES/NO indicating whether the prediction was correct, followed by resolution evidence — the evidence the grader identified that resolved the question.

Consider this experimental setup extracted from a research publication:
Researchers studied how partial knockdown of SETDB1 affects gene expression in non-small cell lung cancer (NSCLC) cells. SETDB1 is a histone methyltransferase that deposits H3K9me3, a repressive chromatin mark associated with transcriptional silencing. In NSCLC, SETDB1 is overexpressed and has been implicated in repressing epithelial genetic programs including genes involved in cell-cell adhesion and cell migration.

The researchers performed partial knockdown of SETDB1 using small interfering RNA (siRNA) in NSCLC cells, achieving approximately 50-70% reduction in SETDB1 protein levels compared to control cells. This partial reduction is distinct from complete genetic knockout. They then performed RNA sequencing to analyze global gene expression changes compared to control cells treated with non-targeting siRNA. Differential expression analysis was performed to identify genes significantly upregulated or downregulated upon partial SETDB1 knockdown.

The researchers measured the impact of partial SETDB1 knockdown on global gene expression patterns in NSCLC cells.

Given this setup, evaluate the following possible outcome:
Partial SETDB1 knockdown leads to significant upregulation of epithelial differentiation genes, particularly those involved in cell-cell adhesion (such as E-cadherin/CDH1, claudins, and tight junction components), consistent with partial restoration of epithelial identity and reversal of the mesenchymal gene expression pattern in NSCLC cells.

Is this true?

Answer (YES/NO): NO